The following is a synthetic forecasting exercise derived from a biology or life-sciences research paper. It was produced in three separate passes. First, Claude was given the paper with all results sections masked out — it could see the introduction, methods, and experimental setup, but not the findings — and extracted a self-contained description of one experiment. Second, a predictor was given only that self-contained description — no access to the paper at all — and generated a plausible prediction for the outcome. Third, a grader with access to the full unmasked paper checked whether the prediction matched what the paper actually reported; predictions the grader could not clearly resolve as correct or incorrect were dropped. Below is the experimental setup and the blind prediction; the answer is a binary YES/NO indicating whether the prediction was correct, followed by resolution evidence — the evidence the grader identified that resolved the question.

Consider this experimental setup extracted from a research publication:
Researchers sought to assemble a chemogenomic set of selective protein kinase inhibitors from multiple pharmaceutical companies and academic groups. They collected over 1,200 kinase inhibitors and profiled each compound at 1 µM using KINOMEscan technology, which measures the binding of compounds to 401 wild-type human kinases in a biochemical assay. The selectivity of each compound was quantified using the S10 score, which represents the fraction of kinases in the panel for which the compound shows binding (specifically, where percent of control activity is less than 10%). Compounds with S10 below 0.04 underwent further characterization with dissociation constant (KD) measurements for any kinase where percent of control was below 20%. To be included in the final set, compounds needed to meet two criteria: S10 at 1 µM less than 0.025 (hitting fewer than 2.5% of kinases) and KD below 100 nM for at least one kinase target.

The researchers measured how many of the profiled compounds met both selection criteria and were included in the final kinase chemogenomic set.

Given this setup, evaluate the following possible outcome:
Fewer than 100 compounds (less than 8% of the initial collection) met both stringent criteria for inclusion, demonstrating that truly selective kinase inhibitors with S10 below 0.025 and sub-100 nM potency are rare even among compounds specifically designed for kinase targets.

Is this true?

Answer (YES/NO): NO